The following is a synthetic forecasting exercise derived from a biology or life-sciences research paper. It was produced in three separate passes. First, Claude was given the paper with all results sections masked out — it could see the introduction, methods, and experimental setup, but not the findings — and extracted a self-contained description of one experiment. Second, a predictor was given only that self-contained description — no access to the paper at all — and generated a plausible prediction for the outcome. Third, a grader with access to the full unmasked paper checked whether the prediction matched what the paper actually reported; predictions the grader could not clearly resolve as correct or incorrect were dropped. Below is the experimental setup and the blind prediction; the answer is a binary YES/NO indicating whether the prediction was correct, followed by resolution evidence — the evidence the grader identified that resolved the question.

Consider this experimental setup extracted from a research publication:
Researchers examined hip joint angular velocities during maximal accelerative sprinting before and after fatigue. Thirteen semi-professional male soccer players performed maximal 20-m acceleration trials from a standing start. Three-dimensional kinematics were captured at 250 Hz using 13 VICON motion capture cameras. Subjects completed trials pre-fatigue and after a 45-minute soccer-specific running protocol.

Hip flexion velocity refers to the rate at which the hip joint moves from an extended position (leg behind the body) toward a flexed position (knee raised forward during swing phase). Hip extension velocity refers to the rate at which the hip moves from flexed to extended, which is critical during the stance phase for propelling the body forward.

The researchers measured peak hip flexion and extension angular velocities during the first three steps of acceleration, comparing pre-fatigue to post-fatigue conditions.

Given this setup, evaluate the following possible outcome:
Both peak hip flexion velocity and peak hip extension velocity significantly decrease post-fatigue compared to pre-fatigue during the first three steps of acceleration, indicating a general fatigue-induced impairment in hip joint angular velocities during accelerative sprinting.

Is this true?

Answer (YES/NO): NO